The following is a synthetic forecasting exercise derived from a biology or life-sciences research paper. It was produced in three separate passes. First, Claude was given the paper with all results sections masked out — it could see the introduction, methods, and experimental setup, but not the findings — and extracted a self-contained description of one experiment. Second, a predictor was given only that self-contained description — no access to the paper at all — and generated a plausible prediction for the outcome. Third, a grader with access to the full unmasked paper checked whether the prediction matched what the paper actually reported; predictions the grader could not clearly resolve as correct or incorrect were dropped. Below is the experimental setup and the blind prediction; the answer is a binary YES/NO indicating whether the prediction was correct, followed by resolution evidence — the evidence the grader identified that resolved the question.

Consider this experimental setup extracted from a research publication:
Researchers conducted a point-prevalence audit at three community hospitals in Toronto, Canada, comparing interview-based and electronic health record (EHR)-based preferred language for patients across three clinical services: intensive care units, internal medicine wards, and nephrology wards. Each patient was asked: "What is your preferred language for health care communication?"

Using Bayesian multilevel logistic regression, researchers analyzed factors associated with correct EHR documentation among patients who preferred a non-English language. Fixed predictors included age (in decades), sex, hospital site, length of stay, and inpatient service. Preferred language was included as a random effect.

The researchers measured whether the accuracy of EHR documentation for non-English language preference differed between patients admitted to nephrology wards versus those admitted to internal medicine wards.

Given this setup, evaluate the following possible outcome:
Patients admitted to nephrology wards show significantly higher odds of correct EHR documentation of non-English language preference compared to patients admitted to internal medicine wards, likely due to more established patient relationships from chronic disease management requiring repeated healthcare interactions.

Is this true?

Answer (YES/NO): NO